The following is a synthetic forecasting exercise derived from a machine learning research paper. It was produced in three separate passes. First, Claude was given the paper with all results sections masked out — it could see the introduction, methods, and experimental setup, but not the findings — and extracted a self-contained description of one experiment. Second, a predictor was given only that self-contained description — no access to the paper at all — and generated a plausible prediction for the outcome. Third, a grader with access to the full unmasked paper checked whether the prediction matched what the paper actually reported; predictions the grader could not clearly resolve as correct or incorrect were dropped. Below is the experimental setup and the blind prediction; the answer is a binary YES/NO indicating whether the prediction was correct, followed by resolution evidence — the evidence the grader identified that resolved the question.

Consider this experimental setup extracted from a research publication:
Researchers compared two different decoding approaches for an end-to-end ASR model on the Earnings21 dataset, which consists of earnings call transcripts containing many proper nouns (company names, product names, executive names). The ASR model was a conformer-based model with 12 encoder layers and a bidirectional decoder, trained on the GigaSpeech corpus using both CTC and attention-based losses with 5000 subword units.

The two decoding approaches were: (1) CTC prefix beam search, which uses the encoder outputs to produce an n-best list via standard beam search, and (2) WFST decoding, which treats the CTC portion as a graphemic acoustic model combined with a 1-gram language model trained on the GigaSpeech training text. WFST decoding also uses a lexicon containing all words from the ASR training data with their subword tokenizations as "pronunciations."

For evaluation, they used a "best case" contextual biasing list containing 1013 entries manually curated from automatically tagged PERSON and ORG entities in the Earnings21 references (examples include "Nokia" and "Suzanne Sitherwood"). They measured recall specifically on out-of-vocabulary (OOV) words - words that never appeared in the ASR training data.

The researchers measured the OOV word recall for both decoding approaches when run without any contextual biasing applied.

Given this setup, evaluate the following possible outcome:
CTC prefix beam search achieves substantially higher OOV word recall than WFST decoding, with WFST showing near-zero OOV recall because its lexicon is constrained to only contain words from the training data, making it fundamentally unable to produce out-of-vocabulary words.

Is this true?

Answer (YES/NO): YES